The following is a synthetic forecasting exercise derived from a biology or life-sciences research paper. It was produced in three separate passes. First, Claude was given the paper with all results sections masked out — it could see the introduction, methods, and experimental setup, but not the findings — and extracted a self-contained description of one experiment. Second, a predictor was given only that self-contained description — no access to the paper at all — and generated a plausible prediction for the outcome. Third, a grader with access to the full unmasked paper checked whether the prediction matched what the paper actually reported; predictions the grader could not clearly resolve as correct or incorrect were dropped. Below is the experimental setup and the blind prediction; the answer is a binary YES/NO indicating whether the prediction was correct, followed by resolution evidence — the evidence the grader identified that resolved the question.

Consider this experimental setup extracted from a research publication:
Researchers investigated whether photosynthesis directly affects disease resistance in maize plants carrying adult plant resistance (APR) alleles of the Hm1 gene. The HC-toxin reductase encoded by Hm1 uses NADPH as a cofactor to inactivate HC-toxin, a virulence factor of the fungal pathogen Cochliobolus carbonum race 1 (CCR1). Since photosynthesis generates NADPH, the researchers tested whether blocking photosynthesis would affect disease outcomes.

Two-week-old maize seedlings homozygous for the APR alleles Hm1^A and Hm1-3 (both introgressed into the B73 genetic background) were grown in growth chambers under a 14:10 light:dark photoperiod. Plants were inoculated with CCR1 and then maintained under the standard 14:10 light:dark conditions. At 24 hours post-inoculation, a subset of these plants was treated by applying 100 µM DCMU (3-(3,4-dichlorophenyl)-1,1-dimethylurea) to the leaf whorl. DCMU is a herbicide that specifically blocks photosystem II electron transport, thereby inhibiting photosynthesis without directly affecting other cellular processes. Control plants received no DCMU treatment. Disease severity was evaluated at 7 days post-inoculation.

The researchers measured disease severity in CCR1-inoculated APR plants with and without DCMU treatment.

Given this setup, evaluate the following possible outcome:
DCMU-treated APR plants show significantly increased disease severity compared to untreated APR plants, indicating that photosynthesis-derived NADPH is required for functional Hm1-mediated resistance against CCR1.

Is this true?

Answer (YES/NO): YES